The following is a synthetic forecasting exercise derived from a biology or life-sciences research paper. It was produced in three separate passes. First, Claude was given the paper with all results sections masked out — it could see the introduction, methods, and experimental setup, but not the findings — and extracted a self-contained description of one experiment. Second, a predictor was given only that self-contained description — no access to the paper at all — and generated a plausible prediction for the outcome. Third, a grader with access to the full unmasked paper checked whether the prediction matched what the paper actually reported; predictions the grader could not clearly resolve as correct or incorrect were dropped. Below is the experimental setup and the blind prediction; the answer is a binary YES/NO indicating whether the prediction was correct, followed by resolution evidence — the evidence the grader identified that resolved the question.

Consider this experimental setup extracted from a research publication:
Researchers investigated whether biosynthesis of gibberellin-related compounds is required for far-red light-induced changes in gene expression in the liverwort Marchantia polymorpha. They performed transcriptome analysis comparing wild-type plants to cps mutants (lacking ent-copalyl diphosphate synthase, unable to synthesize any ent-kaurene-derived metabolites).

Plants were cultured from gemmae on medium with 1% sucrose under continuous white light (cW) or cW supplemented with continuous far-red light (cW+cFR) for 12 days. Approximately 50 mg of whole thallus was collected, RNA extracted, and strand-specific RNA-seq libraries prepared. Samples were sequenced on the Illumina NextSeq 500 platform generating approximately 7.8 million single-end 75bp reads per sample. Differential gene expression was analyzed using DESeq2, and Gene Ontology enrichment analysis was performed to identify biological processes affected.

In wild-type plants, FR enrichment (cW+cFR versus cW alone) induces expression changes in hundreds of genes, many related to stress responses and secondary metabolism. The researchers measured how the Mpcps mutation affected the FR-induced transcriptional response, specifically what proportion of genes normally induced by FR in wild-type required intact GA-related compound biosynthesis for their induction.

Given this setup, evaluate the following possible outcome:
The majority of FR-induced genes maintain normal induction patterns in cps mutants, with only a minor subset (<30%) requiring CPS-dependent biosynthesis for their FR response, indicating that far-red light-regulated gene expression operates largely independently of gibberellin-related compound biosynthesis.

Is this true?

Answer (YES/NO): NO